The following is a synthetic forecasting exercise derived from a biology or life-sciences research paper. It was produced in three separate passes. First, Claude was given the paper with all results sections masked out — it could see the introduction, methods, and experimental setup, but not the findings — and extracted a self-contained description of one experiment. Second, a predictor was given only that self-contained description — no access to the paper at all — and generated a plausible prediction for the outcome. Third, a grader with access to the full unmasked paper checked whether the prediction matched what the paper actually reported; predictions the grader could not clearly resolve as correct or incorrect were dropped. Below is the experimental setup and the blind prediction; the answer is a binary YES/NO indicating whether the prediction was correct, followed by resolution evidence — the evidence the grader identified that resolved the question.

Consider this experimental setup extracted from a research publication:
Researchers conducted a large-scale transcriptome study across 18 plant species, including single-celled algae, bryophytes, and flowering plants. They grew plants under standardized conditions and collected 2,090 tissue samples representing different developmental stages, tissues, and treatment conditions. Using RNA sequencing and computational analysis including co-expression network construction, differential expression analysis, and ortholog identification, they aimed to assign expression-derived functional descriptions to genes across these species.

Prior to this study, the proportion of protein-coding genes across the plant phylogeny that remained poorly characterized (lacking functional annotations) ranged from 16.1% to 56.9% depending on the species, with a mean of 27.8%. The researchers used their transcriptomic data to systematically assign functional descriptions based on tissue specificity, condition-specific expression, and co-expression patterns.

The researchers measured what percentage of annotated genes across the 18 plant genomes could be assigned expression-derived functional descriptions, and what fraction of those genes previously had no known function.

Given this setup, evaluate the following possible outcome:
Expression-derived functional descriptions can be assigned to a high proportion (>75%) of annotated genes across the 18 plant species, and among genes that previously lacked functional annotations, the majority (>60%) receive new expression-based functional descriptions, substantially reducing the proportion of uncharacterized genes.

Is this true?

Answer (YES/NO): NO